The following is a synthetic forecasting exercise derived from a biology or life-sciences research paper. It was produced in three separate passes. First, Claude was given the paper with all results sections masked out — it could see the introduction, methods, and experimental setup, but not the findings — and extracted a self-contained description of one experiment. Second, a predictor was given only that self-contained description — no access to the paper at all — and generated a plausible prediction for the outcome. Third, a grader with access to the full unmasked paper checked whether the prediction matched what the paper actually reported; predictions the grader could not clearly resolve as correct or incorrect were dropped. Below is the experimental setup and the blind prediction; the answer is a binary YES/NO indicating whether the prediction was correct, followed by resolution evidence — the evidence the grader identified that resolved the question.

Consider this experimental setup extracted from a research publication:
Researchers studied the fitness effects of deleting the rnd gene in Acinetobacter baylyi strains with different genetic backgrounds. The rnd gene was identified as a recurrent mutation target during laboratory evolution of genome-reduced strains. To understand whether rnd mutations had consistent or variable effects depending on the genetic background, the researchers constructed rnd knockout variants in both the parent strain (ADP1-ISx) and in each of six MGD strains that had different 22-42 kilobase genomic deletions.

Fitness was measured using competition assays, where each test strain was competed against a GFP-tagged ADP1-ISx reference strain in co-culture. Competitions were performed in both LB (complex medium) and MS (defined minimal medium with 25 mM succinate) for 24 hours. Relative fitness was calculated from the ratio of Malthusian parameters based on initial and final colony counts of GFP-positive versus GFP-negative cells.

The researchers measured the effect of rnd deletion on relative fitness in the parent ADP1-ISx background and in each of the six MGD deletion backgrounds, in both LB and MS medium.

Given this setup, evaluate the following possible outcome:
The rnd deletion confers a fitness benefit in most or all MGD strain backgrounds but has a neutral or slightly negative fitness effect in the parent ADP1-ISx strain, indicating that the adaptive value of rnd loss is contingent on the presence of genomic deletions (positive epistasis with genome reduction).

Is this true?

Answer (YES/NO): NO